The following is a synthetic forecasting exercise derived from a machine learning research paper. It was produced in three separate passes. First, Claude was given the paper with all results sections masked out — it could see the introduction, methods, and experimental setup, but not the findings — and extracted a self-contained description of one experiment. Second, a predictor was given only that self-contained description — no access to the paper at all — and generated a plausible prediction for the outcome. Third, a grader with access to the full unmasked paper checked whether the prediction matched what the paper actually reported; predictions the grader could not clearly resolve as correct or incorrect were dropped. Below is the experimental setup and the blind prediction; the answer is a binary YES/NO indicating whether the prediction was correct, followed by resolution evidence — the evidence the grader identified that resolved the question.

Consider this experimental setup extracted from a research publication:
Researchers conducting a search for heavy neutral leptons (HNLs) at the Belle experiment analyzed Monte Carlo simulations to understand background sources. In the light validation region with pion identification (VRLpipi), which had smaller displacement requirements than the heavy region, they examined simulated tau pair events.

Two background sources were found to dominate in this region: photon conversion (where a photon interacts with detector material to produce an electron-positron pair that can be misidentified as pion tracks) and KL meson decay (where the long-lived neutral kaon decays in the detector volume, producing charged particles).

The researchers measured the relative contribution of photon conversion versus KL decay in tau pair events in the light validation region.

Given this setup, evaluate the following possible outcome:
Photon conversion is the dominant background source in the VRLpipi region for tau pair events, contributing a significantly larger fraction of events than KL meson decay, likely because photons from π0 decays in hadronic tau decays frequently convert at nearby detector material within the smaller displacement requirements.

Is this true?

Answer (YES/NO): YES